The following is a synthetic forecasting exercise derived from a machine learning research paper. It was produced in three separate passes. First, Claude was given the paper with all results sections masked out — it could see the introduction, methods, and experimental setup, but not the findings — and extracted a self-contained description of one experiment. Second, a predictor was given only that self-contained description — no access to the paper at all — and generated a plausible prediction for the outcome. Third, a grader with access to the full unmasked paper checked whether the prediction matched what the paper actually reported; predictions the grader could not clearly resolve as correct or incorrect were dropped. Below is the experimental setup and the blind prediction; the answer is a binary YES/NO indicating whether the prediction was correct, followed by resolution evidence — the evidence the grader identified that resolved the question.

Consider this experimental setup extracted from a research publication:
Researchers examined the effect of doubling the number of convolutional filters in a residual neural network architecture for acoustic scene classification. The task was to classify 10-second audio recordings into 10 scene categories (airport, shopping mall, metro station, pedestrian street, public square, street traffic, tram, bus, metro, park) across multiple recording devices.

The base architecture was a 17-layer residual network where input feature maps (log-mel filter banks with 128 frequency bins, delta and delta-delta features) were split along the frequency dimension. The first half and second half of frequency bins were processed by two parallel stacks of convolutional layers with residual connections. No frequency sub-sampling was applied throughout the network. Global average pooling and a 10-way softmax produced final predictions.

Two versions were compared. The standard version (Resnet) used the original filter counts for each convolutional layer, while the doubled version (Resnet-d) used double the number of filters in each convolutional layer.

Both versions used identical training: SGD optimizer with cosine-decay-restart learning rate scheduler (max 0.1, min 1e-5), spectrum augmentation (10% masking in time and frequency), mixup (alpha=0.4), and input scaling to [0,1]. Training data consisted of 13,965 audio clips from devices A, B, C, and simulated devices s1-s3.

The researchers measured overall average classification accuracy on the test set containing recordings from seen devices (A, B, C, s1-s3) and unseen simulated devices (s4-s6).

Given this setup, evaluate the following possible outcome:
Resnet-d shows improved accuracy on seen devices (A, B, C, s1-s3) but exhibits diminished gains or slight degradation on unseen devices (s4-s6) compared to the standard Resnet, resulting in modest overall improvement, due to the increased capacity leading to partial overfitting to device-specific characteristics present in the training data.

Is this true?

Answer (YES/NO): NO